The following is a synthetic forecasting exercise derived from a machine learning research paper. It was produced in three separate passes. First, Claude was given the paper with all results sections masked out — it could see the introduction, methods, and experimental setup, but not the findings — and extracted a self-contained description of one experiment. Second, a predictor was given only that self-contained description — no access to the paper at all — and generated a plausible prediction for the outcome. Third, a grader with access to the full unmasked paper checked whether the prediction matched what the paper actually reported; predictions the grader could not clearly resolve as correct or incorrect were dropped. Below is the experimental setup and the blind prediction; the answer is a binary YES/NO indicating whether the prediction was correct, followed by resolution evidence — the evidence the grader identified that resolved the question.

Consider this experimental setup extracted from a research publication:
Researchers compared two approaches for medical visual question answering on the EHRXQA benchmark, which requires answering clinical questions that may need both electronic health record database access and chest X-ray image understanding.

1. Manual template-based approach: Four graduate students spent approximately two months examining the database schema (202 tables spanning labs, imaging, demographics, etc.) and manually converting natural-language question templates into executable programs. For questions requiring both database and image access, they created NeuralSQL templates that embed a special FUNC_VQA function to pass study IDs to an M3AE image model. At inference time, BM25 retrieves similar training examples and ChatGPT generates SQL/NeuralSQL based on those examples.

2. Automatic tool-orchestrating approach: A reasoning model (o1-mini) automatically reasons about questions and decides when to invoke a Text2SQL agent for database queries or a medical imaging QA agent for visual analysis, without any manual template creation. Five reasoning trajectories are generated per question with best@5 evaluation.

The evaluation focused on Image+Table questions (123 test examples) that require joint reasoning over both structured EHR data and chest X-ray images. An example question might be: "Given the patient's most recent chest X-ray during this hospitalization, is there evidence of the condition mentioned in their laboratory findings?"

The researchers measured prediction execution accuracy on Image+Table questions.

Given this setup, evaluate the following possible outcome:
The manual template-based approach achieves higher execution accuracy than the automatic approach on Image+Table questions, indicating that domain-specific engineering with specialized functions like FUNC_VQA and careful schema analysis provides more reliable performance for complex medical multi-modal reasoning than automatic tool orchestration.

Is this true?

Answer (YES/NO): YES